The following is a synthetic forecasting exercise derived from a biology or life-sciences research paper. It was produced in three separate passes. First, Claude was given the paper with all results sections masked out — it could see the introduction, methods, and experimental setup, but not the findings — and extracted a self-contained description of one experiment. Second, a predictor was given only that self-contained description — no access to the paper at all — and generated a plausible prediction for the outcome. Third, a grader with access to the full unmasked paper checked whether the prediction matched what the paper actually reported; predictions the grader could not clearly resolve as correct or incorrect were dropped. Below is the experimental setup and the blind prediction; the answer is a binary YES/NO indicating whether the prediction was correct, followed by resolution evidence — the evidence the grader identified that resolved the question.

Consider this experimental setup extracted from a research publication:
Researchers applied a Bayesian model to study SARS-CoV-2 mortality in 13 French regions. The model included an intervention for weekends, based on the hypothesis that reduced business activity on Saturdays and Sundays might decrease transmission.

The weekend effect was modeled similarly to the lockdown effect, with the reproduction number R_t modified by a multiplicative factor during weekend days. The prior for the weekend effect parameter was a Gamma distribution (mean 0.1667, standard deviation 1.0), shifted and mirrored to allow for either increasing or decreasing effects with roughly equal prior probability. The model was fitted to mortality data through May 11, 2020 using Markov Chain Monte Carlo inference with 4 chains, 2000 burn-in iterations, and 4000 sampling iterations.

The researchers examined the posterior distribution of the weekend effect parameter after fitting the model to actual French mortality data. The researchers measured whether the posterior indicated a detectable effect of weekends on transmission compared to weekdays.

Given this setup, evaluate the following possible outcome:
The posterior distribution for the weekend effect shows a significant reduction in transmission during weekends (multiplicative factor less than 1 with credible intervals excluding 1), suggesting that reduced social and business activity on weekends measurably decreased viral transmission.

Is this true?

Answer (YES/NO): NO